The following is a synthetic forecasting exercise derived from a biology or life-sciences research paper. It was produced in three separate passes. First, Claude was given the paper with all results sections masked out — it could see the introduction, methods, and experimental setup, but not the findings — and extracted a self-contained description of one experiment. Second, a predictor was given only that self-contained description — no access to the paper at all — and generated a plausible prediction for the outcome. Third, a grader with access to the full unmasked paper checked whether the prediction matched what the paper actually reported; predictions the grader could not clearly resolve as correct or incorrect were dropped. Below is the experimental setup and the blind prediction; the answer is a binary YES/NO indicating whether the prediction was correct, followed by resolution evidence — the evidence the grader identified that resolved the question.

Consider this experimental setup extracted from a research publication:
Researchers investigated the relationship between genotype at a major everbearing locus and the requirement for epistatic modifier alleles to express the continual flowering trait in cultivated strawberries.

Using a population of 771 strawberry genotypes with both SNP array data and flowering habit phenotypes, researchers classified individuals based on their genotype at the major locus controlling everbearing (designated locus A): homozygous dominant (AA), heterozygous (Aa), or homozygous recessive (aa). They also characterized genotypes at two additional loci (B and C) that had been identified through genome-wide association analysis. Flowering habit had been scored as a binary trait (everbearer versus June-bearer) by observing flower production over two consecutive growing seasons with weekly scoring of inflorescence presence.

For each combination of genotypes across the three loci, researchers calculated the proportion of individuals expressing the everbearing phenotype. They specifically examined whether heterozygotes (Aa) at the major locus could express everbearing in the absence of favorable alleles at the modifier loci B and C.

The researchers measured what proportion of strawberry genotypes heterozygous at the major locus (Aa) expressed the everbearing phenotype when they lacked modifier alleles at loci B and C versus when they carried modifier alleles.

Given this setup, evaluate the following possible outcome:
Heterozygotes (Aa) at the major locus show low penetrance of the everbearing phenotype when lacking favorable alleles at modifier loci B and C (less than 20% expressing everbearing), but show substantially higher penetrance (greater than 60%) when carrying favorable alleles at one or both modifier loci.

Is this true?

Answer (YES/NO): NO